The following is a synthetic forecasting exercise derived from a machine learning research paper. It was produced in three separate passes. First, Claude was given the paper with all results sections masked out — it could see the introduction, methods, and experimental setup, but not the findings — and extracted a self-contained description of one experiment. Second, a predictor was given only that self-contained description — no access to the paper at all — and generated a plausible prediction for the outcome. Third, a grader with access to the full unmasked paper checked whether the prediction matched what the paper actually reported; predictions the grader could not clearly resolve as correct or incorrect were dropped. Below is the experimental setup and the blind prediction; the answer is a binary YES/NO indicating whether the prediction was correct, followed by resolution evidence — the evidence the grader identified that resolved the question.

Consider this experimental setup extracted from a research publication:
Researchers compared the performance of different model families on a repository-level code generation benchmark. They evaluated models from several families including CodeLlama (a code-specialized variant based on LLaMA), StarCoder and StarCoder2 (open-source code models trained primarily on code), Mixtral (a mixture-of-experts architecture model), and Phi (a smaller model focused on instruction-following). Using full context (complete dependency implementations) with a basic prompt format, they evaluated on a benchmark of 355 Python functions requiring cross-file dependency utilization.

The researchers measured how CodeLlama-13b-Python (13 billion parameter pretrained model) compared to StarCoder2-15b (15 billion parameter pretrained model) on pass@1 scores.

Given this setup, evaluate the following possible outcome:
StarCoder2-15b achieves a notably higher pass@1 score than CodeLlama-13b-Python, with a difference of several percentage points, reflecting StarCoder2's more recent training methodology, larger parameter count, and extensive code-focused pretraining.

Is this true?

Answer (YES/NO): NO